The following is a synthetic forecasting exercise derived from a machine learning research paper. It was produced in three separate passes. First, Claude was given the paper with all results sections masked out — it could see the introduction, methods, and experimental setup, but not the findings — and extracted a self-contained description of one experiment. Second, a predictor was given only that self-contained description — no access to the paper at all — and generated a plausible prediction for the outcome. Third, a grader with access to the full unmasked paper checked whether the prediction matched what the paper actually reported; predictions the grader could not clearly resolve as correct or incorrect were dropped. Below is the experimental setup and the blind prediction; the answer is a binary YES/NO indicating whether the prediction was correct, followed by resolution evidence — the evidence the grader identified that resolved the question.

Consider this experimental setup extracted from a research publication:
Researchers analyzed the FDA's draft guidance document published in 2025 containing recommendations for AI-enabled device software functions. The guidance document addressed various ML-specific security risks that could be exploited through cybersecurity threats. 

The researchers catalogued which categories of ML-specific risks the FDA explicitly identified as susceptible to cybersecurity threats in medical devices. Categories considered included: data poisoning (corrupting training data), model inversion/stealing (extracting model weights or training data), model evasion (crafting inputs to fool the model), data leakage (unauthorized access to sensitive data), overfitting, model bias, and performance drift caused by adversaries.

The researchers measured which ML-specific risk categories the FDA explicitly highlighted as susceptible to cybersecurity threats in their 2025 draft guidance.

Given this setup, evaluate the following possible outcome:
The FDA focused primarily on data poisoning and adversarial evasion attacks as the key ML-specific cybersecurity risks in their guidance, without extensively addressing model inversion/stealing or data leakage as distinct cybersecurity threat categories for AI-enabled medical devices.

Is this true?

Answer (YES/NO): NO